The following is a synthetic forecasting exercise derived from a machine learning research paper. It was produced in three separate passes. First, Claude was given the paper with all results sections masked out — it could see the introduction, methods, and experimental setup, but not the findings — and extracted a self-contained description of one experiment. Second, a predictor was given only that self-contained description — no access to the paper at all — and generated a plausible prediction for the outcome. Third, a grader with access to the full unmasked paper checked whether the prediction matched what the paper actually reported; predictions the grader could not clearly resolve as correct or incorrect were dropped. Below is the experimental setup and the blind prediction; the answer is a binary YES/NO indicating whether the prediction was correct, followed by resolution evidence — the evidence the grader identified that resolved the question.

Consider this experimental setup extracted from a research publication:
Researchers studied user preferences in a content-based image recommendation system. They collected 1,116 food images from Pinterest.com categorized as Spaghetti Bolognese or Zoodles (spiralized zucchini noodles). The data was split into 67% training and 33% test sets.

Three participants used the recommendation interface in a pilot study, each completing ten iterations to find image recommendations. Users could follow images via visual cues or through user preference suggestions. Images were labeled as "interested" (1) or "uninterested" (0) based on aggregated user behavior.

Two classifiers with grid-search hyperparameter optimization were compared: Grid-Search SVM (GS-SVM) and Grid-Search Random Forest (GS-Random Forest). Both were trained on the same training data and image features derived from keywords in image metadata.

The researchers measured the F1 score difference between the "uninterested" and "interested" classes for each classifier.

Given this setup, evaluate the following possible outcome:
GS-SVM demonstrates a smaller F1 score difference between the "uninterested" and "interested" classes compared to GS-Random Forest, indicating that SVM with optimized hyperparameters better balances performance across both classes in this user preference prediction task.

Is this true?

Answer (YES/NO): NO